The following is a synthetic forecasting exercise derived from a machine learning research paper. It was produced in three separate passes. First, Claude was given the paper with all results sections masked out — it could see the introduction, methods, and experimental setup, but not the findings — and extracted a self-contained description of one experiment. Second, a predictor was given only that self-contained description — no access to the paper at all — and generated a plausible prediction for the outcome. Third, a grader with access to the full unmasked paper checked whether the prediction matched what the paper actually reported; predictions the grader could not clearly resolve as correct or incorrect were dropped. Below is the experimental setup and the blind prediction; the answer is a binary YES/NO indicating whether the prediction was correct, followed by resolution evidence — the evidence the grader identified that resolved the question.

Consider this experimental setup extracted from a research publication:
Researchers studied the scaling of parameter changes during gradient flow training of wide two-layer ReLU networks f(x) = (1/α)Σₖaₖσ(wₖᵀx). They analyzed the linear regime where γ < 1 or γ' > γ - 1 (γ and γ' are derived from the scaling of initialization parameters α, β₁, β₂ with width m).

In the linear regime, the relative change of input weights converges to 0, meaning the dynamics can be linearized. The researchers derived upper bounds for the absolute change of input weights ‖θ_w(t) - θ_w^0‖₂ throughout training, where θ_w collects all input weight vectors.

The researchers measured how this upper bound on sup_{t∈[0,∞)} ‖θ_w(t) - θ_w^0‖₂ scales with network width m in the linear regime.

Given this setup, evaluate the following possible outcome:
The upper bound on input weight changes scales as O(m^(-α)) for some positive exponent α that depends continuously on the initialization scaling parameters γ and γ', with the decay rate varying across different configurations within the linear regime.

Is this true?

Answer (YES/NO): NO